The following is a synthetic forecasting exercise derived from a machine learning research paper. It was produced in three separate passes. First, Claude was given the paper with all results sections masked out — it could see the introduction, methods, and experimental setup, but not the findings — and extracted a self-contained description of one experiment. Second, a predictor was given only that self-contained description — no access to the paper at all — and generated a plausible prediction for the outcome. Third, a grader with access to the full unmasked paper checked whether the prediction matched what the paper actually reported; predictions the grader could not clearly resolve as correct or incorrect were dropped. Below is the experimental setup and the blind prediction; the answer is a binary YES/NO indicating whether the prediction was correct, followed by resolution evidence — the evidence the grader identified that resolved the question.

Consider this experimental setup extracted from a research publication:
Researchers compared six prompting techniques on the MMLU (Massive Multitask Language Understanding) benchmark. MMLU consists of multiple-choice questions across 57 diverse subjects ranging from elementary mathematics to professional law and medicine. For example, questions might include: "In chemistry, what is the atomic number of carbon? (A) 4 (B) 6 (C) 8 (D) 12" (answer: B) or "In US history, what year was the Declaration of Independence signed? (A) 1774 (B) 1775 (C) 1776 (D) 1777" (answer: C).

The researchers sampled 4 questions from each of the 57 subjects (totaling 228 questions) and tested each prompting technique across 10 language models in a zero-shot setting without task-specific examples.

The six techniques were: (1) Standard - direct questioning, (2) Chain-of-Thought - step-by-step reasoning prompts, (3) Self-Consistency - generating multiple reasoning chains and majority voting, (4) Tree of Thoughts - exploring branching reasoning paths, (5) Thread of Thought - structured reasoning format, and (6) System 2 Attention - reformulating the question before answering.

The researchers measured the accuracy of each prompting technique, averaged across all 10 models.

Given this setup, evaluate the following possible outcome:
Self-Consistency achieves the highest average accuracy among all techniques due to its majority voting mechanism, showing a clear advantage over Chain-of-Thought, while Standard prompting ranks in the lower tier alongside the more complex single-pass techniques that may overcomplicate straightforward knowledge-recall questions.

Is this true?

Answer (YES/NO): NO